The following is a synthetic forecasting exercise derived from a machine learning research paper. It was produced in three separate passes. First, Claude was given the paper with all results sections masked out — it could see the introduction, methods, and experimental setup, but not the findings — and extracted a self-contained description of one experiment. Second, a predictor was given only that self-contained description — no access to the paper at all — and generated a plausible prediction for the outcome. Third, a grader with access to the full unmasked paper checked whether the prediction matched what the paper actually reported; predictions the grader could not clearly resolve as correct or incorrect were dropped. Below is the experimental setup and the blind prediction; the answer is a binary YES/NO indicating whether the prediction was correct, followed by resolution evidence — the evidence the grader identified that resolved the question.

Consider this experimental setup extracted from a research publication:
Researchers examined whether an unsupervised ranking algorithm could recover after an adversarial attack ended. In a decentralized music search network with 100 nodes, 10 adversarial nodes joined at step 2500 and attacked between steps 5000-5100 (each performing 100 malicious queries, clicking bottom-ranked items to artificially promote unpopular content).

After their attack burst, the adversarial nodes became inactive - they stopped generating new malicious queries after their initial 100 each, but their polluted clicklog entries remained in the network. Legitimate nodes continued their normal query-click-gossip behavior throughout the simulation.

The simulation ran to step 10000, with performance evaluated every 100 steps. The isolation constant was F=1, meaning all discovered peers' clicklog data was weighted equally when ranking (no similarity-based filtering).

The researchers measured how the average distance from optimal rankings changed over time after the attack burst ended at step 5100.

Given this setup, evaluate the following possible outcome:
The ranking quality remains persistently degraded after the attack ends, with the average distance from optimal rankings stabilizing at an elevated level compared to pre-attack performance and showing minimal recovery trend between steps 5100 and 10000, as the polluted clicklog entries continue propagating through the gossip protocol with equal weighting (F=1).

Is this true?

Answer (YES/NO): YES